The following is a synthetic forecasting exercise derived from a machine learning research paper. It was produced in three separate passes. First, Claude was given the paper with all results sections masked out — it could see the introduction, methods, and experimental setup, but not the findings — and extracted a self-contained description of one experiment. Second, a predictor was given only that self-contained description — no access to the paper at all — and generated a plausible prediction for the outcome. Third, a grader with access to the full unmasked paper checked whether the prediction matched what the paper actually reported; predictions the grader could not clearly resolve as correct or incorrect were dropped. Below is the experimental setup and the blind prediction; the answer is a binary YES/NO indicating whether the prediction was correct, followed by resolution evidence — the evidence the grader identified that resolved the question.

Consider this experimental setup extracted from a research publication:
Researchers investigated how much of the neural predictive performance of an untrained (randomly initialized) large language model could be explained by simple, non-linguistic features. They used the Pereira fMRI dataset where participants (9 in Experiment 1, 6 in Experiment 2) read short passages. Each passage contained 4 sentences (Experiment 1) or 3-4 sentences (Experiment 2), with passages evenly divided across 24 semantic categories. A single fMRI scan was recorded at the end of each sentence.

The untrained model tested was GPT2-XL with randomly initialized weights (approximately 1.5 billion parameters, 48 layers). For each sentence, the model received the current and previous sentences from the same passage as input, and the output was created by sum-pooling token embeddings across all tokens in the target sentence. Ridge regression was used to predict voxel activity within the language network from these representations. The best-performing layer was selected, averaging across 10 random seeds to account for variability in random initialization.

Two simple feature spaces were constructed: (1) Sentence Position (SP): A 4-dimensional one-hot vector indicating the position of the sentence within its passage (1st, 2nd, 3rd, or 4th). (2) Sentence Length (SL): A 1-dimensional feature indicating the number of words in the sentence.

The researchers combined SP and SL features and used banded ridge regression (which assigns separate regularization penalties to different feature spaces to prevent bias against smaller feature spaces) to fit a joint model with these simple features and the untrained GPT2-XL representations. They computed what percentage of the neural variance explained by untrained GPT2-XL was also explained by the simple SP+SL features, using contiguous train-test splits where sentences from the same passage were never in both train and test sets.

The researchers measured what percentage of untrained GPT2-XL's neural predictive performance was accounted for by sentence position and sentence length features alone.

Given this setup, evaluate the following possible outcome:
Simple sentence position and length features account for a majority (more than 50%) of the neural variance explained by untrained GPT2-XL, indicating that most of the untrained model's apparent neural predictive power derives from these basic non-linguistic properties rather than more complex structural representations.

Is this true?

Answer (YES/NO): YES